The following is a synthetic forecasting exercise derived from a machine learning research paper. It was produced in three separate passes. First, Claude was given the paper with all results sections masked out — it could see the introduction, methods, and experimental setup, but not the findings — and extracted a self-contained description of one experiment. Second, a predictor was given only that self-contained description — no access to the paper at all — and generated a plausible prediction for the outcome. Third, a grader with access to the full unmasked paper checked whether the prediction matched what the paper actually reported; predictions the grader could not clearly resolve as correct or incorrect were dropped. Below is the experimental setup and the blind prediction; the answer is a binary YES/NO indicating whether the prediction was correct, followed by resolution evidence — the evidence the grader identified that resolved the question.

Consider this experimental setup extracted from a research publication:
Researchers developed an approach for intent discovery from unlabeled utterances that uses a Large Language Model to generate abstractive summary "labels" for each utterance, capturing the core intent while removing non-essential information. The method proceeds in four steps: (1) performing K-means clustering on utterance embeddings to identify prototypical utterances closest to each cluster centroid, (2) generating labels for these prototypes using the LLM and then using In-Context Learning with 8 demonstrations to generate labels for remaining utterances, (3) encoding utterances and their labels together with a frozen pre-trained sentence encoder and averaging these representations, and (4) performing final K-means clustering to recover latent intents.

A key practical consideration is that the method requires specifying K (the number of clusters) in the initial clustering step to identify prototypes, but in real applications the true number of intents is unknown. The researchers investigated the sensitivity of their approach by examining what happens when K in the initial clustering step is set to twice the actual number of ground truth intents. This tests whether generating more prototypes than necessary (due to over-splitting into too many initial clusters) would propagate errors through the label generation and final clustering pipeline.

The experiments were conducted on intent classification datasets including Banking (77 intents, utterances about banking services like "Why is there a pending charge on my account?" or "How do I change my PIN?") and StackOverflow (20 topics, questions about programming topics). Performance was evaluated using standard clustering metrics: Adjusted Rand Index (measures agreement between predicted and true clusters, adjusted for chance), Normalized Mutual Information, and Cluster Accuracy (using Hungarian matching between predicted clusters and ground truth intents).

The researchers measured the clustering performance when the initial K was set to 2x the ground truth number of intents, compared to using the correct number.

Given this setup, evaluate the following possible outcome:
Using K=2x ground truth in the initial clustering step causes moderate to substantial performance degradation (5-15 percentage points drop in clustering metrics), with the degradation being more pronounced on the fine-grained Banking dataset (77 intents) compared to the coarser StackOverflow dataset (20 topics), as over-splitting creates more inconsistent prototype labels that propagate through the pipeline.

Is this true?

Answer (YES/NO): NO